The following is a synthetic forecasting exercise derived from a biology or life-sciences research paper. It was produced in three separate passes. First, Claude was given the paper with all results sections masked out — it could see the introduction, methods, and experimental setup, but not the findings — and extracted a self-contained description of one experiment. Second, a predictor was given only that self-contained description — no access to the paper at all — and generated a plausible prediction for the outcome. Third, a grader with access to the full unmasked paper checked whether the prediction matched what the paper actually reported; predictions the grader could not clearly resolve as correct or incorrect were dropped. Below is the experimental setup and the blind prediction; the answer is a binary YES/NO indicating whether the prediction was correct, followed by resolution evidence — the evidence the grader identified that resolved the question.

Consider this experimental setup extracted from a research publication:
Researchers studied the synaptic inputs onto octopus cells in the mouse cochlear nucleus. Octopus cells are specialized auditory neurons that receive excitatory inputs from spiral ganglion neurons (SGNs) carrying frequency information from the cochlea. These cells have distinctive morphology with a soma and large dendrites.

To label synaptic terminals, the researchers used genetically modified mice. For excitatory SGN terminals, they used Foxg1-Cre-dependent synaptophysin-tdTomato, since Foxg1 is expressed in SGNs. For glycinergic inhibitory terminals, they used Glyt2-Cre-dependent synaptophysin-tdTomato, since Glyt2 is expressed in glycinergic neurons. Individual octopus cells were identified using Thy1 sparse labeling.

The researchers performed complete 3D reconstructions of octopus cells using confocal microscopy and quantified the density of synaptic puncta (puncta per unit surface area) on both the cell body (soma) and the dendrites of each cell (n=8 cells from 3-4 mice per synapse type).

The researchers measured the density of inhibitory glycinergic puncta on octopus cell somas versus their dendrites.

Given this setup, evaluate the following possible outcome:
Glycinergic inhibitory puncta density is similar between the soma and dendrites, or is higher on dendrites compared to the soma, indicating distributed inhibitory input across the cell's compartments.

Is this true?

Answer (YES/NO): YES